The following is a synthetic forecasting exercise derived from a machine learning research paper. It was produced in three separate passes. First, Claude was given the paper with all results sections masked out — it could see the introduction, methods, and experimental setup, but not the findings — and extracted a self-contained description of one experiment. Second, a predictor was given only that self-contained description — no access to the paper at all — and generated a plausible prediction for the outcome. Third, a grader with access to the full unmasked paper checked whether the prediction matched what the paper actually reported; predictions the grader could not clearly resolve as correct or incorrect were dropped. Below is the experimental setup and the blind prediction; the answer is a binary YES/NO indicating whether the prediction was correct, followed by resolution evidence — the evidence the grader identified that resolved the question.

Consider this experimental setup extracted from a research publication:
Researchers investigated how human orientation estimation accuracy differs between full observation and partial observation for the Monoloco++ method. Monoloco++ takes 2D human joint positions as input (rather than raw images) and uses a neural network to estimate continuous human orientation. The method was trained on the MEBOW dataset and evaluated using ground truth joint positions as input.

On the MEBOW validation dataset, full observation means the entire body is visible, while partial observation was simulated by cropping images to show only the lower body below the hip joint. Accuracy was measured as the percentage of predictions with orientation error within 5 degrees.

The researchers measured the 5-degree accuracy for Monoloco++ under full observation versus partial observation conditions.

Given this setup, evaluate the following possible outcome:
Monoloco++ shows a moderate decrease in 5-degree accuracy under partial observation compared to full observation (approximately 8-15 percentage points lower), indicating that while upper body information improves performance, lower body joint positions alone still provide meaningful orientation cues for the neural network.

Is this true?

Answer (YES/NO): NO